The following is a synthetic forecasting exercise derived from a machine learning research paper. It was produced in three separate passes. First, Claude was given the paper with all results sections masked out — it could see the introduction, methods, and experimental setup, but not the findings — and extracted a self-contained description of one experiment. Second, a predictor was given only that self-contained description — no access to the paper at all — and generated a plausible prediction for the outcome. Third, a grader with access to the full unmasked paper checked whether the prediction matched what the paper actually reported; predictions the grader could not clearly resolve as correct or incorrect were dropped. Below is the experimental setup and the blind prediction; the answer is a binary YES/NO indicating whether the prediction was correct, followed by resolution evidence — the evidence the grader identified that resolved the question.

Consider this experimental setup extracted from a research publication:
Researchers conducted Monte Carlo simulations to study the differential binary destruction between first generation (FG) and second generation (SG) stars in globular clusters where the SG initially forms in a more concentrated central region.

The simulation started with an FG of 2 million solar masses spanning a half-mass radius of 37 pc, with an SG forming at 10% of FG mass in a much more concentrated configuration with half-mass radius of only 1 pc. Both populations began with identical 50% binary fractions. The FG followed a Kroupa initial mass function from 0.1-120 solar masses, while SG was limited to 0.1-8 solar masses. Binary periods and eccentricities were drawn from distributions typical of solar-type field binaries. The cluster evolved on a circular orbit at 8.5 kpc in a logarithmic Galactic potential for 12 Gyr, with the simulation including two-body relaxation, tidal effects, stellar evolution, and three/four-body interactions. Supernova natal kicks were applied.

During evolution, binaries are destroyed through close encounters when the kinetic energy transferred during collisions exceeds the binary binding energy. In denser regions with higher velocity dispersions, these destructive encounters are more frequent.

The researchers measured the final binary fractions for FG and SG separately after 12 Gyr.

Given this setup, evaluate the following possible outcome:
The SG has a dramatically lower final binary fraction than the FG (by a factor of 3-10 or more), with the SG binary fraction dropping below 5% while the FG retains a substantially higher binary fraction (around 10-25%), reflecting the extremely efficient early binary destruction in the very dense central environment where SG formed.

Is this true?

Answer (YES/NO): NO